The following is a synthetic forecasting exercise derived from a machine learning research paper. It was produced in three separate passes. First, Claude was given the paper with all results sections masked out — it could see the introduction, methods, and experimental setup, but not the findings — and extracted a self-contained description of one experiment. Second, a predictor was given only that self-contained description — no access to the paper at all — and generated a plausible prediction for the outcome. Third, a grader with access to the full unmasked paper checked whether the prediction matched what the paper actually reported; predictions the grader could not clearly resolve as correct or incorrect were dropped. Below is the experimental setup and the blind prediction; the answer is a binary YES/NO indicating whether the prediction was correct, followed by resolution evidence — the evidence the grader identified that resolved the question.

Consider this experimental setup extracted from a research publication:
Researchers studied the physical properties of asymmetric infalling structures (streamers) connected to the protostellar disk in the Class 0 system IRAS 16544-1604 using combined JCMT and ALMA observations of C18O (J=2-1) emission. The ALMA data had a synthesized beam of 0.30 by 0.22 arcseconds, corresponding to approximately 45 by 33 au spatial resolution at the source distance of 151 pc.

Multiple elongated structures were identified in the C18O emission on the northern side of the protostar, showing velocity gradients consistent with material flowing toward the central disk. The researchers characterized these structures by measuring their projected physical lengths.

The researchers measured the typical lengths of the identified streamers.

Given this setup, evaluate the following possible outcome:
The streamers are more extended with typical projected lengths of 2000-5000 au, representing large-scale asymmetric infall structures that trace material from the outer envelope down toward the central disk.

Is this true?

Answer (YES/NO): NO